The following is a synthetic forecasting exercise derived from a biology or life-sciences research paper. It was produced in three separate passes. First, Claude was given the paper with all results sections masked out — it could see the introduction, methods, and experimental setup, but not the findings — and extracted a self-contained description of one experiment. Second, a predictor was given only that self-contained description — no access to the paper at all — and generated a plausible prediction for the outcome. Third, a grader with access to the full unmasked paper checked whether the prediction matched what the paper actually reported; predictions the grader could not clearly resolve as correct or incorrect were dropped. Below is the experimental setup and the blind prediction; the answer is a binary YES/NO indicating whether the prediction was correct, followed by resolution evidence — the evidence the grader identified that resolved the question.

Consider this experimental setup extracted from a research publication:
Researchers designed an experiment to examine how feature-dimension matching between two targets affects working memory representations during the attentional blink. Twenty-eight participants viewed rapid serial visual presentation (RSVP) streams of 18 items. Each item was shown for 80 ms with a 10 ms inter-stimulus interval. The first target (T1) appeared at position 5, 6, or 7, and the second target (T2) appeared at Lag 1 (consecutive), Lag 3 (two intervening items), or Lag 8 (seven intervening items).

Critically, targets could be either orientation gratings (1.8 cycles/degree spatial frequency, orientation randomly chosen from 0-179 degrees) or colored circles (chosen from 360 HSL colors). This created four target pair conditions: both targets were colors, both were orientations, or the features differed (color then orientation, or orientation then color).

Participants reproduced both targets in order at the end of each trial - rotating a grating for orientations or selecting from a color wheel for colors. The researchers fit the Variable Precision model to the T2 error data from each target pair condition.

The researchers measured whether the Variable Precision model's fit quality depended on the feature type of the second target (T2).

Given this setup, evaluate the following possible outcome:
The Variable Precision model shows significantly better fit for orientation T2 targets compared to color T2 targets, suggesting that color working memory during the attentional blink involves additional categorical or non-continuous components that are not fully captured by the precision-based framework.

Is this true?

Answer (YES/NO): NO